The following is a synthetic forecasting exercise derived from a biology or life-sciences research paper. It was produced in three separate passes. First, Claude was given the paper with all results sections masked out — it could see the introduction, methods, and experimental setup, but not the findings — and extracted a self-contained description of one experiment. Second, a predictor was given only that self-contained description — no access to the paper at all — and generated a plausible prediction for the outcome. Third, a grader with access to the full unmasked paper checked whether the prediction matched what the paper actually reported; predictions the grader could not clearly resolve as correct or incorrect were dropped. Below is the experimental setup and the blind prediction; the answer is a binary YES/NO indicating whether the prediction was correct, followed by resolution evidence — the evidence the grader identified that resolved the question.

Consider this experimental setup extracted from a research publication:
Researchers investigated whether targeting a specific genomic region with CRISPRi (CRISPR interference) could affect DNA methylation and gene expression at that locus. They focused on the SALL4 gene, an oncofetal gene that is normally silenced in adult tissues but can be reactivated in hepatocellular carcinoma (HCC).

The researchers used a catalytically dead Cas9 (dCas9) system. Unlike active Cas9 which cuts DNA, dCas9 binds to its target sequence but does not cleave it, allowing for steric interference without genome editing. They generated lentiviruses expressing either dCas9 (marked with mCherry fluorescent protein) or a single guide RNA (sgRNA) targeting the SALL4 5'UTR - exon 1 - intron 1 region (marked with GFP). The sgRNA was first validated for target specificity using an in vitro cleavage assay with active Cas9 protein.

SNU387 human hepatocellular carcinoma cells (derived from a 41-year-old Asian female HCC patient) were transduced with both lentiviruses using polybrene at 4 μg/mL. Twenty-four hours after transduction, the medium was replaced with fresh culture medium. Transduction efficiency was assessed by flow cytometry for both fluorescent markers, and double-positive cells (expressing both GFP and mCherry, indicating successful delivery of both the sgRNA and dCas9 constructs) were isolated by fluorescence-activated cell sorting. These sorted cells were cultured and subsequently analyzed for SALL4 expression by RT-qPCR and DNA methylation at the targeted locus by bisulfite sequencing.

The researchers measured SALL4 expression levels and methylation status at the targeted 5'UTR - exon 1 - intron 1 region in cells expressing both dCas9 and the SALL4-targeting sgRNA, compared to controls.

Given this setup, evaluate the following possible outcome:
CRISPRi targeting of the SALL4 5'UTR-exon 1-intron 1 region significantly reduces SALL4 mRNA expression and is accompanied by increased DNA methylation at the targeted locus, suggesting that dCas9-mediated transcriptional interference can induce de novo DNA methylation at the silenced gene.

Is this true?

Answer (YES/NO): NO